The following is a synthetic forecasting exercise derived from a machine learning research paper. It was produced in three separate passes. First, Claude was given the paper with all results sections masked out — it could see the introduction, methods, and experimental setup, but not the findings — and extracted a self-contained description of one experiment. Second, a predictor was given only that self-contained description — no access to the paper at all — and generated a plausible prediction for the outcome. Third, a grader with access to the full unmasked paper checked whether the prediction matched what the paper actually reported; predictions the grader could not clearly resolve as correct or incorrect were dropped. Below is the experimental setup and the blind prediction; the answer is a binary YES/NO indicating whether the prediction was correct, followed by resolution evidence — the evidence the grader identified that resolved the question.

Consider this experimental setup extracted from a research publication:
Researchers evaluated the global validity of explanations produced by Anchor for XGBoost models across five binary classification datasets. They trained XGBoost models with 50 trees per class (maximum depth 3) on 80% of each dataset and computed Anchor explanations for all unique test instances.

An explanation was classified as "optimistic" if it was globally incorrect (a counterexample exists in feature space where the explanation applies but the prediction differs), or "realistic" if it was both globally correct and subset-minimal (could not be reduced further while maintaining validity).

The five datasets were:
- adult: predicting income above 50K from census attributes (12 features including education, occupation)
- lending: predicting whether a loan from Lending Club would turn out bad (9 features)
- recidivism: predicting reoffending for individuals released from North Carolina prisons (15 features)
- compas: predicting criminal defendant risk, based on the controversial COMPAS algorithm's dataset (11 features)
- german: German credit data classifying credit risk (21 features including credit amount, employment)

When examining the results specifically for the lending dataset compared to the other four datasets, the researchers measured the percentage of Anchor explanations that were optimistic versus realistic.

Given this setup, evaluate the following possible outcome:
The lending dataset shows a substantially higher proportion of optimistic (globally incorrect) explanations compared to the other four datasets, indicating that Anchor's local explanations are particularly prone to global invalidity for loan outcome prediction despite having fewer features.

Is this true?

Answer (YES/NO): NO